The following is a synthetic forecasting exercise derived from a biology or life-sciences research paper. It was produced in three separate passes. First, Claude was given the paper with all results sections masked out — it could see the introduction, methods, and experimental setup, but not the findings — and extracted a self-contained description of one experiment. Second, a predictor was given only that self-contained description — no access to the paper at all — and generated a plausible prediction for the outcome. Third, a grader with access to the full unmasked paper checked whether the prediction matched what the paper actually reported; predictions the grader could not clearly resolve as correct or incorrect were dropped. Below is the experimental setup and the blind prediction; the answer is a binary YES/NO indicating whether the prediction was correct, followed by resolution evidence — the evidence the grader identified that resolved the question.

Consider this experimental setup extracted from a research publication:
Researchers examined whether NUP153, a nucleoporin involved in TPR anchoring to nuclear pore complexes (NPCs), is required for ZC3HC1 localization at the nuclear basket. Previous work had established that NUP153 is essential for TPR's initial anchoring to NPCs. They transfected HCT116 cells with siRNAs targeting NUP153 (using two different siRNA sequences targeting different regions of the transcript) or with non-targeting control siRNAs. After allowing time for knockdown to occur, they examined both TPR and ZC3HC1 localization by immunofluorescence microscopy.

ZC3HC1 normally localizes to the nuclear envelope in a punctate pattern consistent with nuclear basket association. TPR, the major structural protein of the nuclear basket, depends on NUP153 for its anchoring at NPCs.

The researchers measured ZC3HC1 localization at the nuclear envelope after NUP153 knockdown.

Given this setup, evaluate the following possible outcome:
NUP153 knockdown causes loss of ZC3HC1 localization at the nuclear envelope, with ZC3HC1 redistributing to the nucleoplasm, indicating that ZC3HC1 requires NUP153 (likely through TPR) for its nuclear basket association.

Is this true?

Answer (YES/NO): NO